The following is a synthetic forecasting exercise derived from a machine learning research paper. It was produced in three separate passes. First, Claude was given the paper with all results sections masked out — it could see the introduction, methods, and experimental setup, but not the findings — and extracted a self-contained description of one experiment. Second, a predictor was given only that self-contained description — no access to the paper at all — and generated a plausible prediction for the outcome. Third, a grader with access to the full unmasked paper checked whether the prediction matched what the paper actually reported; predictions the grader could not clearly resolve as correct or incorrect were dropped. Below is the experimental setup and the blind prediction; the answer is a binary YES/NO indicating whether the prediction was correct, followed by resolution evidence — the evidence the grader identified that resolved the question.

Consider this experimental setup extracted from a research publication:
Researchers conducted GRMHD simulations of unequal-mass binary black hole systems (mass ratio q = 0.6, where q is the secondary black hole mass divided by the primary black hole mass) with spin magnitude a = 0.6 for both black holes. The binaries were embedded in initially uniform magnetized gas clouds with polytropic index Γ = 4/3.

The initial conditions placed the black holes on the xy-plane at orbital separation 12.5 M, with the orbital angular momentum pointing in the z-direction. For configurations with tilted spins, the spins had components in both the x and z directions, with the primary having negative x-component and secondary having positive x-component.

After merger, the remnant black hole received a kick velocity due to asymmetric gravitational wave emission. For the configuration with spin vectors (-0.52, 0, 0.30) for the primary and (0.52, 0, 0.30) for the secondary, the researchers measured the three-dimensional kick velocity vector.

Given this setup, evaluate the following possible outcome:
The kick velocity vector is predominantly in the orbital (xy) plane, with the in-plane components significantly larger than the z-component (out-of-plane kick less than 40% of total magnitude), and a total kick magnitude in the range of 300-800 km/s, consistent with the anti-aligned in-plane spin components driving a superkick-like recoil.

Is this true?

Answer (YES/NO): YES